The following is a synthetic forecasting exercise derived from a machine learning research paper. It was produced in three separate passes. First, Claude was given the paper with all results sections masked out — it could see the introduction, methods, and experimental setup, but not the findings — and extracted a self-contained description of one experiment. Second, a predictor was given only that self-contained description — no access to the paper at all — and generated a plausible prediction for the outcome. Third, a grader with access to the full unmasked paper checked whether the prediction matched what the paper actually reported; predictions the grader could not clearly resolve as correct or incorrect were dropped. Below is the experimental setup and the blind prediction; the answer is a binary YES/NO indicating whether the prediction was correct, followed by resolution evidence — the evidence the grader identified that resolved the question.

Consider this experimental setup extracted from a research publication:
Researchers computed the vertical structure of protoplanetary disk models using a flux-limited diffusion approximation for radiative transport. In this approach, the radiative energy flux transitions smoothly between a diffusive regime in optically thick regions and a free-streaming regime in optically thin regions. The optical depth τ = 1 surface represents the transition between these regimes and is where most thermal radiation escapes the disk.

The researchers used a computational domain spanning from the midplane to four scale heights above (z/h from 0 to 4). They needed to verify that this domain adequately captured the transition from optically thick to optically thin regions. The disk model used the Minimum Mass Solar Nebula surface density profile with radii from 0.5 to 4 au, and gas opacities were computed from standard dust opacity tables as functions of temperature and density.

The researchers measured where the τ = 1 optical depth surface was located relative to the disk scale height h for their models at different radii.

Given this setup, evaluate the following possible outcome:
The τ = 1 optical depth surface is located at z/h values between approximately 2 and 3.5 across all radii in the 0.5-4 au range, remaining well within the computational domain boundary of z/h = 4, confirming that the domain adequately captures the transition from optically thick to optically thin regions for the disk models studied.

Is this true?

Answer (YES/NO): NO